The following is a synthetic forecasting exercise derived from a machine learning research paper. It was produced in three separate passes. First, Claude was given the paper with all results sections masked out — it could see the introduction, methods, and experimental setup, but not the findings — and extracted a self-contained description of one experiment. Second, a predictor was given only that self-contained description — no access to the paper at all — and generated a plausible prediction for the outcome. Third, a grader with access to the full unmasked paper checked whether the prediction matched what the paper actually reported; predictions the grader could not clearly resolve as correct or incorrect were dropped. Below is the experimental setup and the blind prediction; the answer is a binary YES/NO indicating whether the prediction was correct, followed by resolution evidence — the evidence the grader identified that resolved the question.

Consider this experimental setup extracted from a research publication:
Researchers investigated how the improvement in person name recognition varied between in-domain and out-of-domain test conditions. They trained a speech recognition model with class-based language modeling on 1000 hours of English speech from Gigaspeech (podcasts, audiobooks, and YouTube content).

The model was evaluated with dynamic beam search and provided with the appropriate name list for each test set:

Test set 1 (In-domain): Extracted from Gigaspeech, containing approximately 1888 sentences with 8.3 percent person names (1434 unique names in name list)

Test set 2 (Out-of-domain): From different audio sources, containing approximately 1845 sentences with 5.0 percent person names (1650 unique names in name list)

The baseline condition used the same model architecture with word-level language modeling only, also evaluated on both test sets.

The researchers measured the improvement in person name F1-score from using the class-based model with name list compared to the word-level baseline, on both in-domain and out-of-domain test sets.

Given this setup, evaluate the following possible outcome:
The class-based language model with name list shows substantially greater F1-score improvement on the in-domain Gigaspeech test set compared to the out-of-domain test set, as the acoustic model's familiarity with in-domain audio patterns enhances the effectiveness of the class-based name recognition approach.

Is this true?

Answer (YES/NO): NO